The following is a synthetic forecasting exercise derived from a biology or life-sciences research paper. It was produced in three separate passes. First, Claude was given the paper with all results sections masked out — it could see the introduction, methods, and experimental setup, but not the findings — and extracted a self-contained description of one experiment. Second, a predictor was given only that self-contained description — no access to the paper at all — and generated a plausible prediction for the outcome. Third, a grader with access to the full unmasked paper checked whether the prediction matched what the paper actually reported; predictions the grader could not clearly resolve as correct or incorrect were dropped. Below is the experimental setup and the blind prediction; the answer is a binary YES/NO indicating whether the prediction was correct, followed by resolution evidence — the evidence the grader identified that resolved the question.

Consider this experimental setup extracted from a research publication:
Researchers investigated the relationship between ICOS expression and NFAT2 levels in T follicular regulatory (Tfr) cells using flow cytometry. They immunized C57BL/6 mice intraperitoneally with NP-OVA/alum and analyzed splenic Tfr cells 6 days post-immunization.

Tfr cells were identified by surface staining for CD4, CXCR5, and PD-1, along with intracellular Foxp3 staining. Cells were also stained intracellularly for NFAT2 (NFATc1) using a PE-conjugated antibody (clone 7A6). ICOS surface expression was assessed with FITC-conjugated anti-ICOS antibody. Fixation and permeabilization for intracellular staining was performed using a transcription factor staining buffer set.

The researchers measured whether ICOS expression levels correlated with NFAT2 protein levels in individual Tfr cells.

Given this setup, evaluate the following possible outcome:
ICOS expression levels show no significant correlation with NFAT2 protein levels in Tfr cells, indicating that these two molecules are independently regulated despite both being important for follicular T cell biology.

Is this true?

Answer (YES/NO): NO